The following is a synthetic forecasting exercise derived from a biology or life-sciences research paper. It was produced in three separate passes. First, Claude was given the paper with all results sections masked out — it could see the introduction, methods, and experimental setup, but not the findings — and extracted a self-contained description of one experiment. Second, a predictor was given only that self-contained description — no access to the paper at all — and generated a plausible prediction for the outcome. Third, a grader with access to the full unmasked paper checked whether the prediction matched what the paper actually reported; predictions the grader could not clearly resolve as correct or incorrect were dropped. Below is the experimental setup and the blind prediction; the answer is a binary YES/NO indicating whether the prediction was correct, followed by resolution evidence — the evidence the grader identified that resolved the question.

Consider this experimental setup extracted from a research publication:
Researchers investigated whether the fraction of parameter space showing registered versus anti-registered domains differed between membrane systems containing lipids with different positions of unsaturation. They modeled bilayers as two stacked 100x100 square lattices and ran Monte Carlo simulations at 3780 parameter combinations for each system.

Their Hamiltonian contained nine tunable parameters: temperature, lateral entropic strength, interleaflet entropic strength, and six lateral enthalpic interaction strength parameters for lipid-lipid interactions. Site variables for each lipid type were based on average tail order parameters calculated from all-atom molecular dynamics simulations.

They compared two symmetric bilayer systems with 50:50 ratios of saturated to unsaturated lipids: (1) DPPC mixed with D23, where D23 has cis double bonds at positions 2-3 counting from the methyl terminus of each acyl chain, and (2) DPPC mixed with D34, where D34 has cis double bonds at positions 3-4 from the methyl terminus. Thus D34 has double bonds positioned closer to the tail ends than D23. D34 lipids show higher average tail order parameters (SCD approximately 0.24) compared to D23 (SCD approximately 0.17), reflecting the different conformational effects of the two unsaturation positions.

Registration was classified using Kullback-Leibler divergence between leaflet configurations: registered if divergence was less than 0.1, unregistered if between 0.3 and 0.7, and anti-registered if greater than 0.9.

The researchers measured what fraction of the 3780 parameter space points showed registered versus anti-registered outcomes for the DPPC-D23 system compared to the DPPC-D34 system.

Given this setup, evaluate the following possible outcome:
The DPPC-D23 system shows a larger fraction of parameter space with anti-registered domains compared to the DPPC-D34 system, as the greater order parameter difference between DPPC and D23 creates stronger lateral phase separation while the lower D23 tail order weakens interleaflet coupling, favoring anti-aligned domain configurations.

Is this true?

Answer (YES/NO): NO